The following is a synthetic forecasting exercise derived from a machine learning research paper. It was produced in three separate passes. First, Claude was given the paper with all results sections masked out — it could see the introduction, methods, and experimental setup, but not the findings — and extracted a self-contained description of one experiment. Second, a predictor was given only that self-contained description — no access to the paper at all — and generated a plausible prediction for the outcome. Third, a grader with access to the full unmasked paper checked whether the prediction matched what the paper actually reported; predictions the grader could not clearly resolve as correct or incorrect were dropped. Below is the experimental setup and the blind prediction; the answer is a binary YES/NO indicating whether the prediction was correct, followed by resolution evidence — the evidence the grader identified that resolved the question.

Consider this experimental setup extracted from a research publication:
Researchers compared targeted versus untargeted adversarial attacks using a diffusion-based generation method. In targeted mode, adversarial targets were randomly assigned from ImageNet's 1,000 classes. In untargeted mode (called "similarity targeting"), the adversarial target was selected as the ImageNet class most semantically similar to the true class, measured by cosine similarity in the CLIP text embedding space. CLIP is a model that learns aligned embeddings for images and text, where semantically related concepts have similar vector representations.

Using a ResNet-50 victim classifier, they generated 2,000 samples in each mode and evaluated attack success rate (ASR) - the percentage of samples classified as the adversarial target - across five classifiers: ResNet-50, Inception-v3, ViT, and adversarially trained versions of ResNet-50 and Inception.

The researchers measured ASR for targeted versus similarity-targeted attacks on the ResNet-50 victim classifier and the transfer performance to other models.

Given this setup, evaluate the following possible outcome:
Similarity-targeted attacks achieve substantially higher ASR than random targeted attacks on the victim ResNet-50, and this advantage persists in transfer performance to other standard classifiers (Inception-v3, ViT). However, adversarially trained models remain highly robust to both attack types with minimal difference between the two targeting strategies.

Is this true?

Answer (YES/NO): NO